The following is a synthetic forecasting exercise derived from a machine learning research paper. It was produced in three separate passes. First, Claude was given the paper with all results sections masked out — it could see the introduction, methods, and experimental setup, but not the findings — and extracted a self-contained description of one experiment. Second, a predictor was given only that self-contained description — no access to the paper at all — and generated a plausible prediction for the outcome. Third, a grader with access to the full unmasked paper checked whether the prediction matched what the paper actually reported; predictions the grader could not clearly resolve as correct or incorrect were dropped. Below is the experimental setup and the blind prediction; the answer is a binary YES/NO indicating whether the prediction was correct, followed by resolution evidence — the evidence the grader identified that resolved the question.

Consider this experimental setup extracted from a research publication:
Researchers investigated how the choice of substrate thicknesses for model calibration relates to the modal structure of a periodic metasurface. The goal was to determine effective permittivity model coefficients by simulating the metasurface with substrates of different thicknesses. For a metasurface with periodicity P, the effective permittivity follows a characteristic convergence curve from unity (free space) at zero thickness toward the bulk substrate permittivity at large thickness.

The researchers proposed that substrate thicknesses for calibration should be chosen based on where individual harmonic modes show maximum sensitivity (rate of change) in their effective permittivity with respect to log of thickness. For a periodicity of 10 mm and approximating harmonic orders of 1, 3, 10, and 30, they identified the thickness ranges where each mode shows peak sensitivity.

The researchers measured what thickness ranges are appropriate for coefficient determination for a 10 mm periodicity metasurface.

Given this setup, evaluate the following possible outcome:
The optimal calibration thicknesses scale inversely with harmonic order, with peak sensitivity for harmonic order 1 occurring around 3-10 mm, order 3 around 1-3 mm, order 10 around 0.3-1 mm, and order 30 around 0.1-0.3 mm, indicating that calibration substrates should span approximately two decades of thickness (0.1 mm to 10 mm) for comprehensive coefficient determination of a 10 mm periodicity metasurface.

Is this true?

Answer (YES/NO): NO